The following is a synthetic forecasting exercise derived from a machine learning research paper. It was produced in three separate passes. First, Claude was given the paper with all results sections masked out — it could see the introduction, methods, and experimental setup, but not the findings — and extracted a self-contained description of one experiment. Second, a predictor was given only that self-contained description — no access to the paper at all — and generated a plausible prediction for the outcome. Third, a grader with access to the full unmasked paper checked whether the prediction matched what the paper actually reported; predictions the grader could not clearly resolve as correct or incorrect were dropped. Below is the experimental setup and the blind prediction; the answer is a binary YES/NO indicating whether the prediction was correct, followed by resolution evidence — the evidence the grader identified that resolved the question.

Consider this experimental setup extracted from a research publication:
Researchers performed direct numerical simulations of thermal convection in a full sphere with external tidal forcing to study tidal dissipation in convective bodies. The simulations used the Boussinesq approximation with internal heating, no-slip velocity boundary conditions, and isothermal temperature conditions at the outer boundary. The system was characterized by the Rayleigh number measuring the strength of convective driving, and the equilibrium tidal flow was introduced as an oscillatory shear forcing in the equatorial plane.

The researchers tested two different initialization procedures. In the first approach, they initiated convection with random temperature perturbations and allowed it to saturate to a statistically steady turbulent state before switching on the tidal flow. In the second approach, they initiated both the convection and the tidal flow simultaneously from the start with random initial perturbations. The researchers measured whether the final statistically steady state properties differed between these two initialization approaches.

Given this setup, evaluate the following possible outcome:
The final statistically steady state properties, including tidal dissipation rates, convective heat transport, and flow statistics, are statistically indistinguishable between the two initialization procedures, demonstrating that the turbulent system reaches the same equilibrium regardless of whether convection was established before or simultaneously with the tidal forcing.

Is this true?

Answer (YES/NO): YES